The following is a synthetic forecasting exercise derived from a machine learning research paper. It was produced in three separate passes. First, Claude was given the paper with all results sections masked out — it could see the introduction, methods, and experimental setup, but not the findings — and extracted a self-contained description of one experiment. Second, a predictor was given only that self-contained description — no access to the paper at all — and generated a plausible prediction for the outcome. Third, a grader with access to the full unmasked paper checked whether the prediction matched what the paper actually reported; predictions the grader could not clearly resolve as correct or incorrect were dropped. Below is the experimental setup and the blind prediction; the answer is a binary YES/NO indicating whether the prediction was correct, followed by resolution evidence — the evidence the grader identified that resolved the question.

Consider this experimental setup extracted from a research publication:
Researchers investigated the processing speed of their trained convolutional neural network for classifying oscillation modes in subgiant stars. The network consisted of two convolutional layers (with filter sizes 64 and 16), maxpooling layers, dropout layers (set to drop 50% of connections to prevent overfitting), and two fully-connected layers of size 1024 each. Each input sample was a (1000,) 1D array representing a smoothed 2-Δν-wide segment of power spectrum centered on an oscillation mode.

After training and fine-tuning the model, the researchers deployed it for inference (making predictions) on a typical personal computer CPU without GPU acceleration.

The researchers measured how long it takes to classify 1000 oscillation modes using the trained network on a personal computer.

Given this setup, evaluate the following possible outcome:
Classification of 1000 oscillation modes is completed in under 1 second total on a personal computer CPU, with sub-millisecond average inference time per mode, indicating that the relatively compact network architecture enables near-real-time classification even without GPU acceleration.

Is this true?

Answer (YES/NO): YES